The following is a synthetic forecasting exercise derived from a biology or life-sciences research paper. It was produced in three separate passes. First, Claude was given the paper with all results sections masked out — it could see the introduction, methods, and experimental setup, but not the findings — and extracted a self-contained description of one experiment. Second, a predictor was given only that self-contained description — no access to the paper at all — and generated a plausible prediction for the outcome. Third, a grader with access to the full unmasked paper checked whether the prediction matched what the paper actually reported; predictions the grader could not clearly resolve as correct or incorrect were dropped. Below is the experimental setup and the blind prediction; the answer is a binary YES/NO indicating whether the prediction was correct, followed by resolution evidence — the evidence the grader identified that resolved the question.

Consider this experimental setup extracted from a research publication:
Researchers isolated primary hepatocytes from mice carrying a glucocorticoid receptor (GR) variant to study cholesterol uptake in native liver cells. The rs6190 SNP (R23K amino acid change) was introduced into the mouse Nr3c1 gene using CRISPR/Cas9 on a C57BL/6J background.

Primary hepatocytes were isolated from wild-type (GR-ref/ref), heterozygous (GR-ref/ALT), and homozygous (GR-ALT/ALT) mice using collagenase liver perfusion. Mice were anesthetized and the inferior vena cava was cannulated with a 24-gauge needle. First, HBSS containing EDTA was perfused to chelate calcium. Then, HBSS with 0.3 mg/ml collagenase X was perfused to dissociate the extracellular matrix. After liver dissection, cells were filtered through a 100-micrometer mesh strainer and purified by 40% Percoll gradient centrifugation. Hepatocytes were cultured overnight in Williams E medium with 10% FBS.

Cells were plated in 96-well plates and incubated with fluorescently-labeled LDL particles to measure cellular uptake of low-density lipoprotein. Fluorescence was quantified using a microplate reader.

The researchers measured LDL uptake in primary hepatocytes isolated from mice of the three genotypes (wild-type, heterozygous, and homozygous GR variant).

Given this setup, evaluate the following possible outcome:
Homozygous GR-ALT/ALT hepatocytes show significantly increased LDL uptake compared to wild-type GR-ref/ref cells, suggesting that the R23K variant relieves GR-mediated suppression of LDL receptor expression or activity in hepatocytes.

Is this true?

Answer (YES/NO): NO